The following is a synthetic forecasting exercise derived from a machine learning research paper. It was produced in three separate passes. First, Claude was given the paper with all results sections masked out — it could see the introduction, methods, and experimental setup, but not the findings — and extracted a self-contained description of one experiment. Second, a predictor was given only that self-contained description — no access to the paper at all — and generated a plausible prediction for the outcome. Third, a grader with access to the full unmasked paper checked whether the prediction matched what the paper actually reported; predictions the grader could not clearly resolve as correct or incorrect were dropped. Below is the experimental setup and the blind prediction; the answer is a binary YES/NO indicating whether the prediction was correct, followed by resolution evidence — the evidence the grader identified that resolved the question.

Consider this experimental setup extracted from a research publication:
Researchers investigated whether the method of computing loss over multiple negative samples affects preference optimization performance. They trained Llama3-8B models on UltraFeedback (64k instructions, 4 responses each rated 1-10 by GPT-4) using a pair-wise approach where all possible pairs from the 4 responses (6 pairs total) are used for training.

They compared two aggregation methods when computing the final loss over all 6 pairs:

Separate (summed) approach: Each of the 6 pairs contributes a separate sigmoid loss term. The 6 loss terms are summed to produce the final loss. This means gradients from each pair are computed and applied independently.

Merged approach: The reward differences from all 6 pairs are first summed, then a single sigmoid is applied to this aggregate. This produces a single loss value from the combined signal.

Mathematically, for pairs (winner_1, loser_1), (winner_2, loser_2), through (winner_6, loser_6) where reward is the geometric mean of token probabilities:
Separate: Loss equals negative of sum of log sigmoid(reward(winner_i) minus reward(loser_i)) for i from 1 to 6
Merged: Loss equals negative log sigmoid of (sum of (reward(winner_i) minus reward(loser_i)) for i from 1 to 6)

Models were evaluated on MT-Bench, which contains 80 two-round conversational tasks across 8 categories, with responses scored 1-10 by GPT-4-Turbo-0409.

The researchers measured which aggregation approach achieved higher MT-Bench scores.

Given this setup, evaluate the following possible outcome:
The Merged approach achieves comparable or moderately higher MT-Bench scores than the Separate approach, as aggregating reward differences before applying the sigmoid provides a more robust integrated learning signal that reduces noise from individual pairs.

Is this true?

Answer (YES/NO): YES